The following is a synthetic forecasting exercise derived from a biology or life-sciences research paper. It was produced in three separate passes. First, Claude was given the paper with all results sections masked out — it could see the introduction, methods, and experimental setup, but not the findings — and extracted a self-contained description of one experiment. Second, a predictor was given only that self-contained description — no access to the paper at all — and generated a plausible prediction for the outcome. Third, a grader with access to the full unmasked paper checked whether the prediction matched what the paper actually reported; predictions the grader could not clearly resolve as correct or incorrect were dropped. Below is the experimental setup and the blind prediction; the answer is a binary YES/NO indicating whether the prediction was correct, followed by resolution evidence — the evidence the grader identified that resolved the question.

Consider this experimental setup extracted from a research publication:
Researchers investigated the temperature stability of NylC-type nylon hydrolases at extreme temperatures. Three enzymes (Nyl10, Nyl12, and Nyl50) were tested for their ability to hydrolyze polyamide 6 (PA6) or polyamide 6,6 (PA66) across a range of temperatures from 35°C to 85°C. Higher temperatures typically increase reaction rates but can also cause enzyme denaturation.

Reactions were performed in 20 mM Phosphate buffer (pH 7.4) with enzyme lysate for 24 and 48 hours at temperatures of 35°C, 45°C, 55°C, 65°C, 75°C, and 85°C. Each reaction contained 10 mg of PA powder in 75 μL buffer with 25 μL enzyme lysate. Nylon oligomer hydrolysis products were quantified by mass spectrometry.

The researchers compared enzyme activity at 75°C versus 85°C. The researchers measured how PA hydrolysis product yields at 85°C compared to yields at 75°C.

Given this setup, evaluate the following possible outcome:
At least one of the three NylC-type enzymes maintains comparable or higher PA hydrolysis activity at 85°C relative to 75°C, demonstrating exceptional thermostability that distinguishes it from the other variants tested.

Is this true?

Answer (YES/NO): NO